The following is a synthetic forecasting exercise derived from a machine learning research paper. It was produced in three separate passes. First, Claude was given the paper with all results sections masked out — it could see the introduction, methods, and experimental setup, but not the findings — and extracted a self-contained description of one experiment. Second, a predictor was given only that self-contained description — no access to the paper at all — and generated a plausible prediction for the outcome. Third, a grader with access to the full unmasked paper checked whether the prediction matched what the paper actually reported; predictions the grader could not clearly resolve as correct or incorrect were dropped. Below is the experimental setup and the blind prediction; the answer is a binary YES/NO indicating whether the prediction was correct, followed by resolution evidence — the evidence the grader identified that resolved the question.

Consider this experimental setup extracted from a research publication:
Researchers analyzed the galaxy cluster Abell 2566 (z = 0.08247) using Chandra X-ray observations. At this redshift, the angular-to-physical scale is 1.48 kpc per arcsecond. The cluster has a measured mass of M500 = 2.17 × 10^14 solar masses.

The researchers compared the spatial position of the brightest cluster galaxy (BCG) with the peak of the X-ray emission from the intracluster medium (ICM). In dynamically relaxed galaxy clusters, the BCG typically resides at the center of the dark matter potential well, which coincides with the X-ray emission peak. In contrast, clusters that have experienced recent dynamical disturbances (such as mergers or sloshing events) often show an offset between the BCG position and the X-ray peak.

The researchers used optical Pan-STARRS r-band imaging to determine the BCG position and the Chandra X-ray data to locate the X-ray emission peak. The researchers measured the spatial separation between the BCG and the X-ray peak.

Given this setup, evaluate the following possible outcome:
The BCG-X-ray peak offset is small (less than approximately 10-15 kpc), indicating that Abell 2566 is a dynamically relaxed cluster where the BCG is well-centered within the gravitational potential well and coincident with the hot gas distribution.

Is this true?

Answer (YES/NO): YES